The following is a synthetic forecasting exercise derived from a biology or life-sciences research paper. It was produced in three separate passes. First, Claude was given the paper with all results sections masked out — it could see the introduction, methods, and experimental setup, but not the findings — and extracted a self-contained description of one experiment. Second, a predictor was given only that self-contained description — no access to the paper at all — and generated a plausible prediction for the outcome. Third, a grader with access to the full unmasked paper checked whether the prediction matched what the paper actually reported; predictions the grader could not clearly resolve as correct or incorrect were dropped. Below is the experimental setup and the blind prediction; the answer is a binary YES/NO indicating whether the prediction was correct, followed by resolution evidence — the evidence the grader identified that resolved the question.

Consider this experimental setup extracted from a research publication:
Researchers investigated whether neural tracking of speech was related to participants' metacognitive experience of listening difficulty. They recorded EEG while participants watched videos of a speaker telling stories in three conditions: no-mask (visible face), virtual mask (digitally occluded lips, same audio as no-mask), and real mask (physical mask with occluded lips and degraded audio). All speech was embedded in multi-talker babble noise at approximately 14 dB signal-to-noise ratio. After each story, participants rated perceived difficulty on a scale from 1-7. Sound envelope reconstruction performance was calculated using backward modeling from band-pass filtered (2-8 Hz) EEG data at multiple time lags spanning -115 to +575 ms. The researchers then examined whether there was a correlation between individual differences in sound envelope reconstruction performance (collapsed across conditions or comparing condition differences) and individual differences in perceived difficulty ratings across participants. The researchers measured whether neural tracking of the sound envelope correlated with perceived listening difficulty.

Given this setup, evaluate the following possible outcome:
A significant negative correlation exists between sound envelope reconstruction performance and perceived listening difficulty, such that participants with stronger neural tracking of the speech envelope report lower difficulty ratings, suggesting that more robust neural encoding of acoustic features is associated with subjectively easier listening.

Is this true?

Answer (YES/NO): YES